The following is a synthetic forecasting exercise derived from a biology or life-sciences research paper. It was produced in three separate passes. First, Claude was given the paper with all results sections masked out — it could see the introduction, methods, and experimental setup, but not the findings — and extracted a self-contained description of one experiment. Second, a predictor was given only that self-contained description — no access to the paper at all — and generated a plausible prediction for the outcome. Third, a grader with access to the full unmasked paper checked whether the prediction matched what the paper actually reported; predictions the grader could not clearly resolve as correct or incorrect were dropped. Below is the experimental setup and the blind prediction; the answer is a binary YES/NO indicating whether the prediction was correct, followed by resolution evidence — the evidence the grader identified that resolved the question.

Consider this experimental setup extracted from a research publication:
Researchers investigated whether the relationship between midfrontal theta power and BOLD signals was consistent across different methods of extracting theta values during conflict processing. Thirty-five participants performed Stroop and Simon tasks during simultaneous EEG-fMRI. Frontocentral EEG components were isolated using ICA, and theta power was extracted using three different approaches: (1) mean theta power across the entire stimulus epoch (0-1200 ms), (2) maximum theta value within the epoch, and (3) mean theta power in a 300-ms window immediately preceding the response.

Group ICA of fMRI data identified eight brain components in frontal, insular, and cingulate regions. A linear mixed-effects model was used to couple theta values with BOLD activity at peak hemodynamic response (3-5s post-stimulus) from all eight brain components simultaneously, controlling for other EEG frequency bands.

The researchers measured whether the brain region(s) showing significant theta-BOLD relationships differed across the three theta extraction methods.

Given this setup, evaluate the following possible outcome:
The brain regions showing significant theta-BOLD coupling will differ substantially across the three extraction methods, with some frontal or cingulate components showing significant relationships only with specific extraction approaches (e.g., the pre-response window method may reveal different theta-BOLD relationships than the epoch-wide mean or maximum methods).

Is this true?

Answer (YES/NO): NO